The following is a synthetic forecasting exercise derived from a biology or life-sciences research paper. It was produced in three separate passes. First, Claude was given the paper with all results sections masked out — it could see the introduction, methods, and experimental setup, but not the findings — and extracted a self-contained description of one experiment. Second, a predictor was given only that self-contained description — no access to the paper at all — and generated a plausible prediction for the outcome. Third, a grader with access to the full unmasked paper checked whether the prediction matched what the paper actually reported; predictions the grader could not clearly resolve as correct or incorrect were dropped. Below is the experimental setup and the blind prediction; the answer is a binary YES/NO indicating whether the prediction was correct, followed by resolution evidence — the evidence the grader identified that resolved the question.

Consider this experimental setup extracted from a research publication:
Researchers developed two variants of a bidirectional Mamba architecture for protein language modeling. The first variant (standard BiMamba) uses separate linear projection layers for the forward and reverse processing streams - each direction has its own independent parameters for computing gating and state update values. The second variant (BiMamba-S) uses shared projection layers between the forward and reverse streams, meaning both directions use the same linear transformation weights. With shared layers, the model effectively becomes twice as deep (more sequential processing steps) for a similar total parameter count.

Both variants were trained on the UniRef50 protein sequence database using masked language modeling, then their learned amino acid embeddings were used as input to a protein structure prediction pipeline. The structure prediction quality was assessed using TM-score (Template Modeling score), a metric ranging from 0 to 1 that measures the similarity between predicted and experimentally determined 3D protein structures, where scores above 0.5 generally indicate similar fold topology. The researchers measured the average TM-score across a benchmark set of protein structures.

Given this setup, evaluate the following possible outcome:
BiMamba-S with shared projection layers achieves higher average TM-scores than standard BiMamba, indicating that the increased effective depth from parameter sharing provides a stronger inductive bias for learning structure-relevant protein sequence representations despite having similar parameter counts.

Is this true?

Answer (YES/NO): YES